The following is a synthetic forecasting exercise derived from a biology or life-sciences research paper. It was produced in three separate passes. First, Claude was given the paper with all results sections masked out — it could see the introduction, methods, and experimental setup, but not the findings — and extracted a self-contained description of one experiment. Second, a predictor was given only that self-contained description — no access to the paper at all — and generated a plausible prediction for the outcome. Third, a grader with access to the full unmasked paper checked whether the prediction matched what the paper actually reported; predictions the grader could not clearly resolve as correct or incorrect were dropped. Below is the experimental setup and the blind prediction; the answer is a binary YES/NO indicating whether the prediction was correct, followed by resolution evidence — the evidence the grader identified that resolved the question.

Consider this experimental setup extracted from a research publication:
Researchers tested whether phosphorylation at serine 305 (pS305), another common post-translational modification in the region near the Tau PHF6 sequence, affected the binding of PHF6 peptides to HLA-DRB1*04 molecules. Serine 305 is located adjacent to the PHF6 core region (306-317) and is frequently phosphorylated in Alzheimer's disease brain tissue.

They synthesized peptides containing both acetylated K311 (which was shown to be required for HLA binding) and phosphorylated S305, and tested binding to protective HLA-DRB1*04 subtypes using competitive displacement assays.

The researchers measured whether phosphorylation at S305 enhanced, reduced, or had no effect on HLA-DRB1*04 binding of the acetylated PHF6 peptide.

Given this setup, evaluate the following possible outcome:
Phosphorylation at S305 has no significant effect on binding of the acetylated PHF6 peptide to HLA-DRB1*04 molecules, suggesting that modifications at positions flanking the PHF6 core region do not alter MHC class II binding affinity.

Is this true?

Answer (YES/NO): NO